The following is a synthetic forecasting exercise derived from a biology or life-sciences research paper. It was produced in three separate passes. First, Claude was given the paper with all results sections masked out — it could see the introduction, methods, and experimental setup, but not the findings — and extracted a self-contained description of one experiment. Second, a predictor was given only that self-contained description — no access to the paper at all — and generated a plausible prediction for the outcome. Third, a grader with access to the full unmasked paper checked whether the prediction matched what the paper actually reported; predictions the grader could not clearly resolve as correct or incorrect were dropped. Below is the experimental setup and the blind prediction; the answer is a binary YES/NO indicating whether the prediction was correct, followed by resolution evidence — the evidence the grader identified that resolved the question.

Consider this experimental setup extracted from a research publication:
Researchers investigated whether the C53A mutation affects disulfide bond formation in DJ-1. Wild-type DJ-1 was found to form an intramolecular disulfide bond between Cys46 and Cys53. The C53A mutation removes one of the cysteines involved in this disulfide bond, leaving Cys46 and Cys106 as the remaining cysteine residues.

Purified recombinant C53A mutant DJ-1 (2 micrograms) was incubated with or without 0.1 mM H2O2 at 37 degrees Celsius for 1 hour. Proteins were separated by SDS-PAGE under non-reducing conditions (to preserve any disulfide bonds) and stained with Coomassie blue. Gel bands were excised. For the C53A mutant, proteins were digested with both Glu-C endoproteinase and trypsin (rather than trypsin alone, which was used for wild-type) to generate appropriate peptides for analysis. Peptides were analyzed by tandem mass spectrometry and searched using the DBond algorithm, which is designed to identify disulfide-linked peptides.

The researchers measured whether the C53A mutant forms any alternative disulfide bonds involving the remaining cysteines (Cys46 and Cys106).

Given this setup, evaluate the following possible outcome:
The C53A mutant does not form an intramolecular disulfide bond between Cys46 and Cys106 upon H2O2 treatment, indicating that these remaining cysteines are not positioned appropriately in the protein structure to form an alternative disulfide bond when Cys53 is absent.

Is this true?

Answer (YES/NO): NO